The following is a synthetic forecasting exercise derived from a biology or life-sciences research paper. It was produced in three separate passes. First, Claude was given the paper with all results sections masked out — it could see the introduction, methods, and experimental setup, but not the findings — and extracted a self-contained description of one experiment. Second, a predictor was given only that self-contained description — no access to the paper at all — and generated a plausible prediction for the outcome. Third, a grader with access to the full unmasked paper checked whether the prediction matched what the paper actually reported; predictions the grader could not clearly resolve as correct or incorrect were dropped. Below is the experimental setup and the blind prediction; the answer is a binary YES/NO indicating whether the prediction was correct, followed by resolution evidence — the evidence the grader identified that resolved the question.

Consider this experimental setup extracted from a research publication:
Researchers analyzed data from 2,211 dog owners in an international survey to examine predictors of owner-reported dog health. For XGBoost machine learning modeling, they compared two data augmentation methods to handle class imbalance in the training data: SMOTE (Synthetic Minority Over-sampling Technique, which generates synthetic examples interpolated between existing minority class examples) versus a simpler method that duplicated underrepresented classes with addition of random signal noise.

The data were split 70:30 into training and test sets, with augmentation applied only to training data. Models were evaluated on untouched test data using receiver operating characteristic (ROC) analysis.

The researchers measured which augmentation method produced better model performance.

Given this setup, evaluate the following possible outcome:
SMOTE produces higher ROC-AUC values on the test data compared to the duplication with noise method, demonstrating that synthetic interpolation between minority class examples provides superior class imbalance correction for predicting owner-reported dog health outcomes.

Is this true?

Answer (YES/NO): NO